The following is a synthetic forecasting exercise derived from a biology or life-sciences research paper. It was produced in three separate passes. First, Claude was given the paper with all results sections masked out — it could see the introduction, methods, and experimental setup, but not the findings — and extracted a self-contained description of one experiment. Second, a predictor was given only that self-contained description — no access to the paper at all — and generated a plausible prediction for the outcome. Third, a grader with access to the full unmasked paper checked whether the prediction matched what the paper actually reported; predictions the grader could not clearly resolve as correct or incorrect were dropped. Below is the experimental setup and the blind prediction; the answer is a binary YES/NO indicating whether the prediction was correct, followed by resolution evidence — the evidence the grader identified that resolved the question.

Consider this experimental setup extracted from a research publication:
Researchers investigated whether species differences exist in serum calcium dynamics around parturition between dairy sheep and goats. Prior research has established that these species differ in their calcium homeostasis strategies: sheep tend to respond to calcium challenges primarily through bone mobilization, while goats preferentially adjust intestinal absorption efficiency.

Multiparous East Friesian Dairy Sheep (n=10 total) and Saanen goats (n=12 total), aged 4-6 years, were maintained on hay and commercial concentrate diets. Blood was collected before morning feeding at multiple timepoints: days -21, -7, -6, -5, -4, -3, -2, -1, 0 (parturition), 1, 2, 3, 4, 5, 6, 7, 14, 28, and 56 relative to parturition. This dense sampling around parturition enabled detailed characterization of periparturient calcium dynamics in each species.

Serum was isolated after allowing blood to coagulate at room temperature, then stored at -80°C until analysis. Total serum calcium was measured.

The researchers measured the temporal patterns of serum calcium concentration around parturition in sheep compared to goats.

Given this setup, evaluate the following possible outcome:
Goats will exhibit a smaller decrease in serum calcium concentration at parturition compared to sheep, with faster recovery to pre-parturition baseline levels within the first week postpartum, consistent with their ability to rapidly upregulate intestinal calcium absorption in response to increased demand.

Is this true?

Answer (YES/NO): NO